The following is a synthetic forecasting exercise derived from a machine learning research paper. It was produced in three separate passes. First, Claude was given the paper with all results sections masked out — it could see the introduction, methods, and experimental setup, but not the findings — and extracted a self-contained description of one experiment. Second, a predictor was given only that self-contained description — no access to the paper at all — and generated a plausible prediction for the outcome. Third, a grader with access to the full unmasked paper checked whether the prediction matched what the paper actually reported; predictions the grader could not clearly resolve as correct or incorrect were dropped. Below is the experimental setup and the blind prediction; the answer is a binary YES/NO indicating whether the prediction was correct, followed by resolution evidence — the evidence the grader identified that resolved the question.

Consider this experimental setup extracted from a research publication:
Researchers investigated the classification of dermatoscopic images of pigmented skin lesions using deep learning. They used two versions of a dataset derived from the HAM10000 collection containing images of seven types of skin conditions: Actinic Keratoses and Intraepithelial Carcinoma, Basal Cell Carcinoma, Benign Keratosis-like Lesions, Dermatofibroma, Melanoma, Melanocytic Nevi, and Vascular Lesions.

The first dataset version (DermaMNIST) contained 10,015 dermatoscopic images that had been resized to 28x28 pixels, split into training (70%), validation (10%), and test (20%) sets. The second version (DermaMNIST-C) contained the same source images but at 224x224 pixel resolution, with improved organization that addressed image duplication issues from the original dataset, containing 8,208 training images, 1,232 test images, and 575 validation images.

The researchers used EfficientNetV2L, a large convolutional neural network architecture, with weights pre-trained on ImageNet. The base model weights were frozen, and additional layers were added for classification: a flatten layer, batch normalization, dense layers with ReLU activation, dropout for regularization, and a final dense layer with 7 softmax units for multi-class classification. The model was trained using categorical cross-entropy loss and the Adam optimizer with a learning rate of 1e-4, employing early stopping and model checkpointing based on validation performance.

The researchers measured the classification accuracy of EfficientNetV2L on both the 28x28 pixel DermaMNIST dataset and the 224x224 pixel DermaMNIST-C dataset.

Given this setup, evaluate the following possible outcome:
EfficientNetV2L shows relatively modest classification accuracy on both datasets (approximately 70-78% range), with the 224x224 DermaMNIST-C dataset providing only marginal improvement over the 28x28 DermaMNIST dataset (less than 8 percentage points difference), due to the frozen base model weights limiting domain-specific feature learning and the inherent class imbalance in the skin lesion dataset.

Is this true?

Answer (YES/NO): NO